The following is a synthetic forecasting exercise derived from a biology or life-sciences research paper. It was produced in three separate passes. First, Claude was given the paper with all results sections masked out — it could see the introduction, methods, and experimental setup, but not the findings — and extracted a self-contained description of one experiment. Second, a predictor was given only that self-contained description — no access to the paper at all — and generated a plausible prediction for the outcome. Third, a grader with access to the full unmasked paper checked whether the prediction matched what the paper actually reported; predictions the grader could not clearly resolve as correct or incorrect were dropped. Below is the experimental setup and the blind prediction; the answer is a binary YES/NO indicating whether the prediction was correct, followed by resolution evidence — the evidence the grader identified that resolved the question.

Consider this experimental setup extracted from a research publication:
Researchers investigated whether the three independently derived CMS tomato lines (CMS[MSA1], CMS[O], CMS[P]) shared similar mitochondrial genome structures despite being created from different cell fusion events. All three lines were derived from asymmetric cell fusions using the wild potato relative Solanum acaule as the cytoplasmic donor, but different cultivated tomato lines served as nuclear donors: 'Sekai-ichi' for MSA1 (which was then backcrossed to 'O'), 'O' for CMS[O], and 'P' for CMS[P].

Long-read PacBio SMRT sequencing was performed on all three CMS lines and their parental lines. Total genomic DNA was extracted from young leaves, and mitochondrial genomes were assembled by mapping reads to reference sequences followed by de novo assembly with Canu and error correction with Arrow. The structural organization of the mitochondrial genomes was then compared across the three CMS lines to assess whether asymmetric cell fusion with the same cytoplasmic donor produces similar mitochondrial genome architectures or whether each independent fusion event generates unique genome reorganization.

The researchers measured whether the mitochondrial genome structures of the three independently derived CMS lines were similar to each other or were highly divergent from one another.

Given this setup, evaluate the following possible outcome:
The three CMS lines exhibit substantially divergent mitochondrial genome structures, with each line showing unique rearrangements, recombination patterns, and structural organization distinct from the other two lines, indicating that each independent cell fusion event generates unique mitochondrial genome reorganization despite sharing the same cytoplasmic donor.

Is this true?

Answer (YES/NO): YES